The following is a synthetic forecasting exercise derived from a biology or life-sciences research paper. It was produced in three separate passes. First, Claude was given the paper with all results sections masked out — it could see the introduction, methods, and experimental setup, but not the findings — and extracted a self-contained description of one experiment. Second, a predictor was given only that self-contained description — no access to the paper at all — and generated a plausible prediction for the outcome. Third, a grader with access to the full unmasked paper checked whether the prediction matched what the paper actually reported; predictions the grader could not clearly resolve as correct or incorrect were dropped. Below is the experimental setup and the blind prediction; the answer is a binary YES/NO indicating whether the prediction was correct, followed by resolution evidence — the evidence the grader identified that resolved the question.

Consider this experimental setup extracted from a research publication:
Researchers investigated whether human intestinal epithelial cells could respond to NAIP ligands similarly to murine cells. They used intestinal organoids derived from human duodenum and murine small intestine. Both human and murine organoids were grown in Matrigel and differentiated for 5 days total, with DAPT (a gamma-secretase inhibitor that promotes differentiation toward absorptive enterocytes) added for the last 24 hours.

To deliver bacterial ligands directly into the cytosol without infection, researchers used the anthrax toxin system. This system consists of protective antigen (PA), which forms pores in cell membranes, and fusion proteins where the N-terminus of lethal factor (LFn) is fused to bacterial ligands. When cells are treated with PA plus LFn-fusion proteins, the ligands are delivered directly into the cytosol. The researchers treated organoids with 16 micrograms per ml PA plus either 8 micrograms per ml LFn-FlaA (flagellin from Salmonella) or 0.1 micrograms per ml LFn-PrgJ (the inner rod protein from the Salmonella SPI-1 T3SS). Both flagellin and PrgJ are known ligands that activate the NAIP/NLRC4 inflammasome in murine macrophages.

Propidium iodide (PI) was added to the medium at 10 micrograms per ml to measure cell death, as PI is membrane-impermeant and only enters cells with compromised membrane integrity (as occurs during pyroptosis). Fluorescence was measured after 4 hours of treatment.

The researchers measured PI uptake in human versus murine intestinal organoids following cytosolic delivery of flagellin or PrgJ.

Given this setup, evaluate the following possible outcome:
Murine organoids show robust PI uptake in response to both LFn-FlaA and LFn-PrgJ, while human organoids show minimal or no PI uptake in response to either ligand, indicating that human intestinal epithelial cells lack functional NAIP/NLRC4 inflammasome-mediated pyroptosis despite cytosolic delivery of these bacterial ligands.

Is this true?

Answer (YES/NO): YES